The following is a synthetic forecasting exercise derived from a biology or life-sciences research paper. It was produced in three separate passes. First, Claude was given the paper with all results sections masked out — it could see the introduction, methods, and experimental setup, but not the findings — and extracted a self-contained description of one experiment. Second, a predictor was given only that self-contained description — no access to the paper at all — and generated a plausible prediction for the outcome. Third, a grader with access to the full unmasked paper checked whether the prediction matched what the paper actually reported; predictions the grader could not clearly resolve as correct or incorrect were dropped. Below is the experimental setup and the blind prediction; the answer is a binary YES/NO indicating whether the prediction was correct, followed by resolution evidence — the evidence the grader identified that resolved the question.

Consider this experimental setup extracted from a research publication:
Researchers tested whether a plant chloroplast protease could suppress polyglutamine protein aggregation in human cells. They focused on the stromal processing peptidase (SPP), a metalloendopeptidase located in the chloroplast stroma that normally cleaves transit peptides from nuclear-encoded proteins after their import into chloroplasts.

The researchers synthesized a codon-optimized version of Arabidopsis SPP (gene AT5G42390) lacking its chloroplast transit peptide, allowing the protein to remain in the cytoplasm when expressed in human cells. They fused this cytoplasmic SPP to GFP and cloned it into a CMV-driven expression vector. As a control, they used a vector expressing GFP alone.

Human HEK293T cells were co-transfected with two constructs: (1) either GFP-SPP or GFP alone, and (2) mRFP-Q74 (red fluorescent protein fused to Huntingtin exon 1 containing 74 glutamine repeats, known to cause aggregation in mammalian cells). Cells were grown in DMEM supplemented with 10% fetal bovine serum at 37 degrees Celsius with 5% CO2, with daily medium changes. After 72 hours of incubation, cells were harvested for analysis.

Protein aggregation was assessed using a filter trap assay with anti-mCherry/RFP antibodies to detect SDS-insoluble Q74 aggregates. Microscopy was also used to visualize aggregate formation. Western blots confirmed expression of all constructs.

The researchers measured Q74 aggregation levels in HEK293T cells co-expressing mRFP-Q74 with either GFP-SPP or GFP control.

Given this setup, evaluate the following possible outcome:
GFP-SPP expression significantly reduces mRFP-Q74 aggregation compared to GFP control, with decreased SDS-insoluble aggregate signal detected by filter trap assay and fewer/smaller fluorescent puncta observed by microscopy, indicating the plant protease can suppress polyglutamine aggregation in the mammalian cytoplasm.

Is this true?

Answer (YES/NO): YES